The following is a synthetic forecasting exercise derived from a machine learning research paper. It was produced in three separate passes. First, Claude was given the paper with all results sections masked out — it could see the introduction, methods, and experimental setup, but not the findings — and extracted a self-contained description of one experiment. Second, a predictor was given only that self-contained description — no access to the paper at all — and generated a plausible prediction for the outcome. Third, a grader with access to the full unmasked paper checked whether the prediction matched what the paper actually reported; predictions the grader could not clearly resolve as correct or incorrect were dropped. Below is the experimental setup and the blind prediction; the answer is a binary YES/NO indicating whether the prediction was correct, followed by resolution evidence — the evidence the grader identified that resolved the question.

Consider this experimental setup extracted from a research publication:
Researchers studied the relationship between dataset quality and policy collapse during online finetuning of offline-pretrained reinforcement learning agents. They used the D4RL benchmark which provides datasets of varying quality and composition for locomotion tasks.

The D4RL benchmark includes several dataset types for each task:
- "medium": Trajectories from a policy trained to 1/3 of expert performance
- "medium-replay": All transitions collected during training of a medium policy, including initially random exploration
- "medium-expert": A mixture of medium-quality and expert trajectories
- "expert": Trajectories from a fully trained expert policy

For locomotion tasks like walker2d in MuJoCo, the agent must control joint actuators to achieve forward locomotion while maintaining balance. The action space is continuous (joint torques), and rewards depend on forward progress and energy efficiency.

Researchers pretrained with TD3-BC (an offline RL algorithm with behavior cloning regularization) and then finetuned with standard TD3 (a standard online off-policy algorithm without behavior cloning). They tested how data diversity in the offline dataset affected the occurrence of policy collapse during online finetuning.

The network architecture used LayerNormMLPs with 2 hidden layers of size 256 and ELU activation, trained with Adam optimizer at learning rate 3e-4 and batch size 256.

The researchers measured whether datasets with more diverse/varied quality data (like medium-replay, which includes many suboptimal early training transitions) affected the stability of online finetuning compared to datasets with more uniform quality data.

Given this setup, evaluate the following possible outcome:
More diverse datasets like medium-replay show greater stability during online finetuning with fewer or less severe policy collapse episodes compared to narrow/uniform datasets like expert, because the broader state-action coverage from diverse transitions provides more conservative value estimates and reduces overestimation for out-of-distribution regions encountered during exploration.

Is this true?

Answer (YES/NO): YES